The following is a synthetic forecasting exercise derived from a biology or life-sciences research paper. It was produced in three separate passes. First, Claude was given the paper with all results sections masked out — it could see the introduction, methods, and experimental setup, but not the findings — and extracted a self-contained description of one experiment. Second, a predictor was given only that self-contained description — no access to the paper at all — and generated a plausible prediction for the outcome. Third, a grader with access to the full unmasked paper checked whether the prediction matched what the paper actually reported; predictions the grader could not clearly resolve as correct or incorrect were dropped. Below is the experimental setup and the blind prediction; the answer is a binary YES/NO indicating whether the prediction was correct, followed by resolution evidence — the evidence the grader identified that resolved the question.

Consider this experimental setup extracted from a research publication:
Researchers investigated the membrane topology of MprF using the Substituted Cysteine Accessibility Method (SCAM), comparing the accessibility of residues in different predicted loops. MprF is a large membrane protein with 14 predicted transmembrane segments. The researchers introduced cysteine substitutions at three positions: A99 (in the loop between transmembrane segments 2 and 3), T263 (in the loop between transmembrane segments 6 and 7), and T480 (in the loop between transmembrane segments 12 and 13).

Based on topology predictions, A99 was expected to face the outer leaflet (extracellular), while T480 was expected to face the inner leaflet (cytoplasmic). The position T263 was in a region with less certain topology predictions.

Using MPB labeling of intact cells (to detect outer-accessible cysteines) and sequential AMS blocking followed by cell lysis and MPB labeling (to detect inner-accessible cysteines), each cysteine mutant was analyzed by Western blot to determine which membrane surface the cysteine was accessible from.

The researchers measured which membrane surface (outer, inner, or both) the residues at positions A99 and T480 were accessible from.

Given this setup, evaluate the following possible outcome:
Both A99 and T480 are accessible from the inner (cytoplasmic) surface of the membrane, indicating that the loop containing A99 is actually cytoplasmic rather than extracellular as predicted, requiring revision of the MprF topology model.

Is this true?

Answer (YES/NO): NO